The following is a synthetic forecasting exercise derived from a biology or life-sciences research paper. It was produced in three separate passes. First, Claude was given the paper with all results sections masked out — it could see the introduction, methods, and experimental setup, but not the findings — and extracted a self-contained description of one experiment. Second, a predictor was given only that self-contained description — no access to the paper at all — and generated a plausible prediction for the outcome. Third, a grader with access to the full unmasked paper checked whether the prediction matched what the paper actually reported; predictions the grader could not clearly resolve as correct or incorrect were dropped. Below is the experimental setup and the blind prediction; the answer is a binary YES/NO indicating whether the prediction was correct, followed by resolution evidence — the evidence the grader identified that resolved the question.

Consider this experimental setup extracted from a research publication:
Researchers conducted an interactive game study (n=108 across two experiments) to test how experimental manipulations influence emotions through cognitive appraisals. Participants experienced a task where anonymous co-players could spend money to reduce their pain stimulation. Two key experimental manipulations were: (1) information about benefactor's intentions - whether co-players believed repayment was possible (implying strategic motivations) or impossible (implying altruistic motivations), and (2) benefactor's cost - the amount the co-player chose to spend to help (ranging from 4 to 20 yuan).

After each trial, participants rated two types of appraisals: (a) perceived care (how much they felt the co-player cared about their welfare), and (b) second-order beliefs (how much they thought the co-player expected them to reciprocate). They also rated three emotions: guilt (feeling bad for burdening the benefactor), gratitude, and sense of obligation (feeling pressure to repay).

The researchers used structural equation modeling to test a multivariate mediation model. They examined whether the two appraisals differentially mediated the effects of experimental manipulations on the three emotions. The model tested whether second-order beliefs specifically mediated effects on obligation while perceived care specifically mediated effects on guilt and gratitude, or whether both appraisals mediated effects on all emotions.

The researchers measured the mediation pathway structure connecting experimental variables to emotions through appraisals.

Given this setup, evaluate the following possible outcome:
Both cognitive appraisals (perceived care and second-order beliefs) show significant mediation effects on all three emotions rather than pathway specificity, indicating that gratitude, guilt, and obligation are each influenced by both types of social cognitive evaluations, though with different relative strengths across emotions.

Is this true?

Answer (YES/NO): NO